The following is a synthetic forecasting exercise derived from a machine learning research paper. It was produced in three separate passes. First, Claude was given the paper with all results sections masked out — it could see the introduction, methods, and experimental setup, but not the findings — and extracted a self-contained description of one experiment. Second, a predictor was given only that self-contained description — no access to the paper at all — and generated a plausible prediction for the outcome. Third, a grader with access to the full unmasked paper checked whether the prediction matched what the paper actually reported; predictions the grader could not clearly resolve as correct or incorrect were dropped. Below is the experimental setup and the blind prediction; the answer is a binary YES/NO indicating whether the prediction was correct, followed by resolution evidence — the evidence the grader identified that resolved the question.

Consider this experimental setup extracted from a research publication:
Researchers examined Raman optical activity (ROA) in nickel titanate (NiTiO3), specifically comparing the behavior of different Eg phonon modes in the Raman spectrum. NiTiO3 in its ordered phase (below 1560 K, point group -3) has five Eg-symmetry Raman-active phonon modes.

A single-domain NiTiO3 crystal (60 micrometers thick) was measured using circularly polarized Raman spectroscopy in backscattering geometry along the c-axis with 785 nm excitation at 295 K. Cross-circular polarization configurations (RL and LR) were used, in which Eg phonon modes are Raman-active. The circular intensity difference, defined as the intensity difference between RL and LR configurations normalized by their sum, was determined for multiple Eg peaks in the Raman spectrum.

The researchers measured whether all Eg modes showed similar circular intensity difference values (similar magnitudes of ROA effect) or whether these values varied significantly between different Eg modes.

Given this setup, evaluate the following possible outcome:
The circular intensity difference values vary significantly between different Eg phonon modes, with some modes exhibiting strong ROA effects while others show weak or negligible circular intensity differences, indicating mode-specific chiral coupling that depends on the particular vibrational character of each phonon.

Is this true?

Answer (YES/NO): YES